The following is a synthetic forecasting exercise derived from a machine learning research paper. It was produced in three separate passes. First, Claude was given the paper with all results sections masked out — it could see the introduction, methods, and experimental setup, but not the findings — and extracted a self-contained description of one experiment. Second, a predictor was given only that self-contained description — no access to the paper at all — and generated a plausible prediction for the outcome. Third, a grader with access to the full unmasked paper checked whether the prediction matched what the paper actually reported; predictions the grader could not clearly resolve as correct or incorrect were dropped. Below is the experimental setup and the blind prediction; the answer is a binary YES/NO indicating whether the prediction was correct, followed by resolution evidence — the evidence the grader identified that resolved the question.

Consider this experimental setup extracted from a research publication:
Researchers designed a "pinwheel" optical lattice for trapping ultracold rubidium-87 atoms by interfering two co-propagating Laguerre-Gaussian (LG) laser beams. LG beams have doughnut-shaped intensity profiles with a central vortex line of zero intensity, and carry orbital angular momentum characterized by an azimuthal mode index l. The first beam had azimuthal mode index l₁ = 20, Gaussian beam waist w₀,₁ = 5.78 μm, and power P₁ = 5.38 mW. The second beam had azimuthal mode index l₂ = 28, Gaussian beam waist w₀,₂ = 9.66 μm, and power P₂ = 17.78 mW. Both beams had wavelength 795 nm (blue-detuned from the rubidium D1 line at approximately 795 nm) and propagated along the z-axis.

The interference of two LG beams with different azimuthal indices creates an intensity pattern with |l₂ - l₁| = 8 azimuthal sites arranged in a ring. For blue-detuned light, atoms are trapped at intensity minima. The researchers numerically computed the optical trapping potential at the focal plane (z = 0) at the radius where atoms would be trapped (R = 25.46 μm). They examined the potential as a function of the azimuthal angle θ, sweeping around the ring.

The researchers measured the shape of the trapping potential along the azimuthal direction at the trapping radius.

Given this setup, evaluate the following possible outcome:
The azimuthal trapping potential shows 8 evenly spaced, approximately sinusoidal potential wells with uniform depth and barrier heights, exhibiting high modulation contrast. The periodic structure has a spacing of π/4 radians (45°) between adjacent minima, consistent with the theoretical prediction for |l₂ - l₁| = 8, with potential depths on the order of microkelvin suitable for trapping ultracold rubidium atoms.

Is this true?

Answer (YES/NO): YES